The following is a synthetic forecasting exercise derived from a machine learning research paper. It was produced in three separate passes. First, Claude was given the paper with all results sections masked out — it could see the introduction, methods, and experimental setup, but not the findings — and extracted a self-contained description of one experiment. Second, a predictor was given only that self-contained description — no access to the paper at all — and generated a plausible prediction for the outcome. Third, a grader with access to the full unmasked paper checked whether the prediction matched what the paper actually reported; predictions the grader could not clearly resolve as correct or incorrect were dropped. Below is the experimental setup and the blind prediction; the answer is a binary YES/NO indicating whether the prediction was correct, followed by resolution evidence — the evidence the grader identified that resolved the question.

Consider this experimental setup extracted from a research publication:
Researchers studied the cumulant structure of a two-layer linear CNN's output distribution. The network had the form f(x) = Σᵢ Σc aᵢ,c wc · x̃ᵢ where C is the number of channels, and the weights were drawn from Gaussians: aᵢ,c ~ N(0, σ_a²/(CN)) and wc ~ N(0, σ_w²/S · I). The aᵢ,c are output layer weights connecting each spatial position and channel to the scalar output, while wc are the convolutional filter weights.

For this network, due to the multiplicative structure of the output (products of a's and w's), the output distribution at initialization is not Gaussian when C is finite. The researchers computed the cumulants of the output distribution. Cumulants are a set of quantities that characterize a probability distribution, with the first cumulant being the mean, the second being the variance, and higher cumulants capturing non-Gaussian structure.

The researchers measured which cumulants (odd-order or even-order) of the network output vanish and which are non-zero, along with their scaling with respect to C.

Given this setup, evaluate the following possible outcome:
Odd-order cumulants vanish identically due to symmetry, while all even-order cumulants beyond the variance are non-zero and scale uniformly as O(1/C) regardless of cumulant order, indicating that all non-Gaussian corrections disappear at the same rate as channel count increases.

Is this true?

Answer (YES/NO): NO